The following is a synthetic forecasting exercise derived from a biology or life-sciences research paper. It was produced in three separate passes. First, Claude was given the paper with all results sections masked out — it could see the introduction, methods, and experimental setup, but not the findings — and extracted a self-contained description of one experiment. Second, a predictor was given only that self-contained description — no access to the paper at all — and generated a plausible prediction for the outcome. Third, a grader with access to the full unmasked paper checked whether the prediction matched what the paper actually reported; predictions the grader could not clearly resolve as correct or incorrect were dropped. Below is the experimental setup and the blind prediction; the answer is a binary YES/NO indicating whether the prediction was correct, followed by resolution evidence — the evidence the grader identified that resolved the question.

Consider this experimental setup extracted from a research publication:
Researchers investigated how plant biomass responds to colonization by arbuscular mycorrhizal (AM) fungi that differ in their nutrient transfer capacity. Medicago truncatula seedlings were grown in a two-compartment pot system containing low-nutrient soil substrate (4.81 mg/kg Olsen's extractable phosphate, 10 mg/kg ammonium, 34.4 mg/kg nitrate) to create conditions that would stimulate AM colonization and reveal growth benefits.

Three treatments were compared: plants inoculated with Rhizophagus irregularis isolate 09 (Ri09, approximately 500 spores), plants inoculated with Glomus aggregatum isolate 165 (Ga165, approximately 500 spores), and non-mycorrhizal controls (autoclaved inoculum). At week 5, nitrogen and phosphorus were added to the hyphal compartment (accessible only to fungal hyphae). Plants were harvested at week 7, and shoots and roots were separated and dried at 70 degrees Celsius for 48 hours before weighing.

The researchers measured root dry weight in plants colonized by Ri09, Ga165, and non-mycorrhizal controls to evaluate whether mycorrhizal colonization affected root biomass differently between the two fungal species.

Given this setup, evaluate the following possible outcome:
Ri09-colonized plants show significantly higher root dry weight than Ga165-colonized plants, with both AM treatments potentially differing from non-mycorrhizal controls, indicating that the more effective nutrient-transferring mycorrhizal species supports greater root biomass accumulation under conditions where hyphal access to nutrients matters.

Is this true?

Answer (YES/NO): YES